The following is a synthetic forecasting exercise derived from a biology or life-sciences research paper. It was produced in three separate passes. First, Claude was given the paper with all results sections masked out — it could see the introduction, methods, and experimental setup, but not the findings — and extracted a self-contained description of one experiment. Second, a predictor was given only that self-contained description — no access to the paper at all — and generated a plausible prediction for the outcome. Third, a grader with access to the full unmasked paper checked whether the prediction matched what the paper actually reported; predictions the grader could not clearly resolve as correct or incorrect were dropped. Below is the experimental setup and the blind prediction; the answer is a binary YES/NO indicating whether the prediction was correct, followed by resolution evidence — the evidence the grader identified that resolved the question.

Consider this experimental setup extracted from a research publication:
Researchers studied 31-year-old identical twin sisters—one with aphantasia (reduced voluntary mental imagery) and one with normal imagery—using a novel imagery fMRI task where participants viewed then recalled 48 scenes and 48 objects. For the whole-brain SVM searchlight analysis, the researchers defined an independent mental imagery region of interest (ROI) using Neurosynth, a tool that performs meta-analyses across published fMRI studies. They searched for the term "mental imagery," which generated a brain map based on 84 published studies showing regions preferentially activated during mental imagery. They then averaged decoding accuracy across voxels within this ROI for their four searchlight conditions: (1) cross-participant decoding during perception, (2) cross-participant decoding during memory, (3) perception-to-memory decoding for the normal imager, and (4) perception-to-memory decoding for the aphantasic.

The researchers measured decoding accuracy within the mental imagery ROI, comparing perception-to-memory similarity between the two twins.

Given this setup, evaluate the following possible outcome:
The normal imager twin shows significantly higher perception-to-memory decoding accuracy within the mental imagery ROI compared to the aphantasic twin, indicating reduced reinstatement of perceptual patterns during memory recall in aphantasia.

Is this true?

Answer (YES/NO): NO